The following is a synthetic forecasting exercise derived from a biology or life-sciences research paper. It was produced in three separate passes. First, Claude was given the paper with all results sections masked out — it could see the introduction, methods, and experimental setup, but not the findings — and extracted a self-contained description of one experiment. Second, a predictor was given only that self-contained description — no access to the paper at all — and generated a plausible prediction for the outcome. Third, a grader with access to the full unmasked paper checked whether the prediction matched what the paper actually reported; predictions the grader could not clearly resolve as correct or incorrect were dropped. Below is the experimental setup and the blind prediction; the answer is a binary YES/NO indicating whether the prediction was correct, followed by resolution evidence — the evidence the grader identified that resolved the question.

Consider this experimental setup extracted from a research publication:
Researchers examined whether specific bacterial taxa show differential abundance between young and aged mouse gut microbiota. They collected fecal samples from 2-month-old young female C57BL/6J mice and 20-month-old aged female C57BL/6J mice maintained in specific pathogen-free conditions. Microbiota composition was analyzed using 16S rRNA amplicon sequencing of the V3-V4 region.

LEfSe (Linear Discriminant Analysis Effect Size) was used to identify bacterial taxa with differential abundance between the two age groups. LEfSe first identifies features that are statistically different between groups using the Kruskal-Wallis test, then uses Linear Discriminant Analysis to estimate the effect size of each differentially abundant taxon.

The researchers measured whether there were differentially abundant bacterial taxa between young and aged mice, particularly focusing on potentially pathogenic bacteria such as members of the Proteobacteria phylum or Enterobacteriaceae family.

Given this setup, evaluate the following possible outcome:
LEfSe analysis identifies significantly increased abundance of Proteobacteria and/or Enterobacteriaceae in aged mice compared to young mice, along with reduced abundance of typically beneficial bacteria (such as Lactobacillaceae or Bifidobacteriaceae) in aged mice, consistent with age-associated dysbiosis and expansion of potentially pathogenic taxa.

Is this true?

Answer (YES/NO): NO